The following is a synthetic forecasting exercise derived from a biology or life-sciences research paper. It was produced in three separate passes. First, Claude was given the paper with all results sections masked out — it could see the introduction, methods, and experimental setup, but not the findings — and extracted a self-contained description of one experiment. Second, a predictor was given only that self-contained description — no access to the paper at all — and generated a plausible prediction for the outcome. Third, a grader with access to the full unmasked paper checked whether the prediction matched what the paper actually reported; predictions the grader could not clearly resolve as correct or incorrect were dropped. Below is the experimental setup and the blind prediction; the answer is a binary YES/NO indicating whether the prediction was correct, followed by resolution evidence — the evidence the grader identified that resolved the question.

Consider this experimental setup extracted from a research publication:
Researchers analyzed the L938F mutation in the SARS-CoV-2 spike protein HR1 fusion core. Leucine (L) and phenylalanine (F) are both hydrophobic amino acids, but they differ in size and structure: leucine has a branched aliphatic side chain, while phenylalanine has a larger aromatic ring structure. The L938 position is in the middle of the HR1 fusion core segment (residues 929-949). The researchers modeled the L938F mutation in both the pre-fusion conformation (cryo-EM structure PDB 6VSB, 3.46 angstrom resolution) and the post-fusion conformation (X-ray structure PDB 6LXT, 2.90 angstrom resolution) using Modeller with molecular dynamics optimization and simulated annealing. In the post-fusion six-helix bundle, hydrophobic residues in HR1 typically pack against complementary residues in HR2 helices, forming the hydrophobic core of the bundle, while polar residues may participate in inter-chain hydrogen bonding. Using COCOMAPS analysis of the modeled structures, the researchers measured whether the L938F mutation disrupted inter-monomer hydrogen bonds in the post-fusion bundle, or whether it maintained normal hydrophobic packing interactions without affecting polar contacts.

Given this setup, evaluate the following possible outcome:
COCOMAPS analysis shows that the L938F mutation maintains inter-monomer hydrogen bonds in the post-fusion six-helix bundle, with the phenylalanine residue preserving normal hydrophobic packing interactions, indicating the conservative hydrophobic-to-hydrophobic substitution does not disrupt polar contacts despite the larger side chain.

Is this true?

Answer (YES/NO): YES